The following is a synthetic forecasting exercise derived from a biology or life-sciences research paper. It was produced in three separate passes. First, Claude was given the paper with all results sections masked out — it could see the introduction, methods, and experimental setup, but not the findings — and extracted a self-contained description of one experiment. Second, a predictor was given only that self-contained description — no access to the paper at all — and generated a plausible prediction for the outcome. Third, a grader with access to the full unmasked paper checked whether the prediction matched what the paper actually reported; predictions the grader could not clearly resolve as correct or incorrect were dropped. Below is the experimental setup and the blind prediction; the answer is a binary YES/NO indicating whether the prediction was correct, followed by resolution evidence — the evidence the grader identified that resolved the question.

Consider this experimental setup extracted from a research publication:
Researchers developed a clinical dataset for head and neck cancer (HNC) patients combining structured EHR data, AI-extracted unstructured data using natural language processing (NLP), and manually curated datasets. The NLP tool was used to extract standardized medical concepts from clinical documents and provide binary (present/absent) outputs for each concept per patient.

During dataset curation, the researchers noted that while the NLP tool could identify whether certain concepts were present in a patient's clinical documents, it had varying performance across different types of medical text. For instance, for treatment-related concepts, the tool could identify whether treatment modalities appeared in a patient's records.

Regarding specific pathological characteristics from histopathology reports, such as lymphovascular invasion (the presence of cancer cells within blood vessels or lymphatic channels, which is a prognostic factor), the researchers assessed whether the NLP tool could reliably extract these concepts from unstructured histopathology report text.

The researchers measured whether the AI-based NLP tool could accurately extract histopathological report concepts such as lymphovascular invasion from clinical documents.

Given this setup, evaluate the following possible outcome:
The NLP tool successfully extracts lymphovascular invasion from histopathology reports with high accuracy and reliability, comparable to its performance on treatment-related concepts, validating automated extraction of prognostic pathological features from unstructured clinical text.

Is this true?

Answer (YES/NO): NO